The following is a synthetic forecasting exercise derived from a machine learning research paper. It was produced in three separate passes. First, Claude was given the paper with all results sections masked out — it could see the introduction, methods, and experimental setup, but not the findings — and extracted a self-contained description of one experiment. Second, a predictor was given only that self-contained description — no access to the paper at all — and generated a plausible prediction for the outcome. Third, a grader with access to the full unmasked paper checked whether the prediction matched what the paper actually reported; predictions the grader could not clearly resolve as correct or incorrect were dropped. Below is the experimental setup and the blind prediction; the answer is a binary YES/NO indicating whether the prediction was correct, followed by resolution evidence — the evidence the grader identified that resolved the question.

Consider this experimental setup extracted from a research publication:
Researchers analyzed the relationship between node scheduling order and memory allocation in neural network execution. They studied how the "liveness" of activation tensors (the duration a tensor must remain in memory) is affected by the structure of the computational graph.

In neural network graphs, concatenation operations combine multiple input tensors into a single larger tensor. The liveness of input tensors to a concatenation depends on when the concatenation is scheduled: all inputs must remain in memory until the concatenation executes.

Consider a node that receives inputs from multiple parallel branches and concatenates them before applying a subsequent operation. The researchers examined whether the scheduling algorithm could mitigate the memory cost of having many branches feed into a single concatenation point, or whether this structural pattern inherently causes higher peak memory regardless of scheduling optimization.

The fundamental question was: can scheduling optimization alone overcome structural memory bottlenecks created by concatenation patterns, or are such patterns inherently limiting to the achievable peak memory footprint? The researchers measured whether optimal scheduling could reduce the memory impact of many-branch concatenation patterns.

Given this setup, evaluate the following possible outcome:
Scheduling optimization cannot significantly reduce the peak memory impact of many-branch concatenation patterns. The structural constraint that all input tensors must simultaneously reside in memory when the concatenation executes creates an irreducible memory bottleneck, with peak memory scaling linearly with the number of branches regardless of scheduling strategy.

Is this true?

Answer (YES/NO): NO